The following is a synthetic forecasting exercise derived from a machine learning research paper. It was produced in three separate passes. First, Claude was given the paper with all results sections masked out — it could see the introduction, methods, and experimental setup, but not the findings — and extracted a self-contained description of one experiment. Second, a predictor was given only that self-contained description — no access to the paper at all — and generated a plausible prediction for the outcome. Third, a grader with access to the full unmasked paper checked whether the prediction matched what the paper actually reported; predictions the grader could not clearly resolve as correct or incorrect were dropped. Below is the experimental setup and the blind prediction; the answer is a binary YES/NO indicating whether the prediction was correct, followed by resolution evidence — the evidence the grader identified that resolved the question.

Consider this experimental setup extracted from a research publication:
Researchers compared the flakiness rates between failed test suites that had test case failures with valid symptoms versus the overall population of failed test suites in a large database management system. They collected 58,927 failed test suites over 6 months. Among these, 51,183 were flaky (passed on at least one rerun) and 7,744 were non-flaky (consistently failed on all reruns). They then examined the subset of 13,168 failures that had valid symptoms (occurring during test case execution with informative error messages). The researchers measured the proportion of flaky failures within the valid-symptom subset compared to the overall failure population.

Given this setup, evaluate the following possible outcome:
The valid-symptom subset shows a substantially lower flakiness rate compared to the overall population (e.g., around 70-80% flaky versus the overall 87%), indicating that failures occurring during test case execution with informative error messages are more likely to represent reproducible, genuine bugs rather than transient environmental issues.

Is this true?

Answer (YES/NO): YES